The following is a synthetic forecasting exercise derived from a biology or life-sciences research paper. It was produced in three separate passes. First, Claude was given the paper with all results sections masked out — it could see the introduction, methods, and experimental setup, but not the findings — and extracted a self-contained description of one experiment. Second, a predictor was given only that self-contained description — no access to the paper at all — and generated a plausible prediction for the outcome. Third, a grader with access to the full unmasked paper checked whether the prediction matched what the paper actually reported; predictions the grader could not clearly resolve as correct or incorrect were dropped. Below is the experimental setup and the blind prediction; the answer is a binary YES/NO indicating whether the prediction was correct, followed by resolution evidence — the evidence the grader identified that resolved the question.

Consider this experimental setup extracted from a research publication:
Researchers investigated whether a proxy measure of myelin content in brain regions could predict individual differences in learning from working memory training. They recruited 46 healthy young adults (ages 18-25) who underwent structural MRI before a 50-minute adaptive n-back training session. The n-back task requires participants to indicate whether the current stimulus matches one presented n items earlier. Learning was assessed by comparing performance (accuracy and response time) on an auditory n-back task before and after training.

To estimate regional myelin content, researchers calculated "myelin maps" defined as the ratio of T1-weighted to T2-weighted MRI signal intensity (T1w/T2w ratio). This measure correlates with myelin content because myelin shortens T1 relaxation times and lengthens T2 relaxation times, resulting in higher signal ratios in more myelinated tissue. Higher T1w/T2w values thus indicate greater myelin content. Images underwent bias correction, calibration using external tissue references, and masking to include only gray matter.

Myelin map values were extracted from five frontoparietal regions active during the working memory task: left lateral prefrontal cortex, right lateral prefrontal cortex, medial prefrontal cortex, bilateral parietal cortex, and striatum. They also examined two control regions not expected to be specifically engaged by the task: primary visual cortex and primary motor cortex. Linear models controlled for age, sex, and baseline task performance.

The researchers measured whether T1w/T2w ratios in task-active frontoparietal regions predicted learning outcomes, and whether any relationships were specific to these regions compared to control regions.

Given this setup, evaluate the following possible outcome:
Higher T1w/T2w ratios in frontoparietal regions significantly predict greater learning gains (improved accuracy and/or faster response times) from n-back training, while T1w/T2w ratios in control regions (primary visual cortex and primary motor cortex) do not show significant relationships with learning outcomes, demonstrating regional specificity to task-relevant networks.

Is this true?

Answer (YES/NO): NO